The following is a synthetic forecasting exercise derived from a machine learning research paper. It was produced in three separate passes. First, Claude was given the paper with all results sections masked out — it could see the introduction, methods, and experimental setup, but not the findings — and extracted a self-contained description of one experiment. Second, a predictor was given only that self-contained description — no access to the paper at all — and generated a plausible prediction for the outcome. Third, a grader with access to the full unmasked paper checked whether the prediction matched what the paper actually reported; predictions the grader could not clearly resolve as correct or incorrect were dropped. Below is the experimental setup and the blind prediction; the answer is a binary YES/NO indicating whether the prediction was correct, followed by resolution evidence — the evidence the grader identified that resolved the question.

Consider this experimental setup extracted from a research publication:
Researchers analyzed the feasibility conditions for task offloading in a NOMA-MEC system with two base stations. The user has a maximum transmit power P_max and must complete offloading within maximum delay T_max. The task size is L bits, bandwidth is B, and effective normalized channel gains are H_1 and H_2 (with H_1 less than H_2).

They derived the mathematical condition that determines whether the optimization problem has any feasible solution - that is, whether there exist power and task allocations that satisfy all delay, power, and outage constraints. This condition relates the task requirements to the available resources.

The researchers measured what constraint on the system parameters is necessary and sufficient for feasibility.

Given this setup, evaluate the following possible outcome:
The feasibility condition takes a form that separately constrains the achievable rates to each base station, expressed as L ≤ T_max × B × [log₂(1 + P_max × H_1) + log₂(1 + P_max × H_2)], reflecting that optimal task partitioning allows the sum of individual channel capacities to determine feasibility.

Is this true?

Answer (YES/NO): NO